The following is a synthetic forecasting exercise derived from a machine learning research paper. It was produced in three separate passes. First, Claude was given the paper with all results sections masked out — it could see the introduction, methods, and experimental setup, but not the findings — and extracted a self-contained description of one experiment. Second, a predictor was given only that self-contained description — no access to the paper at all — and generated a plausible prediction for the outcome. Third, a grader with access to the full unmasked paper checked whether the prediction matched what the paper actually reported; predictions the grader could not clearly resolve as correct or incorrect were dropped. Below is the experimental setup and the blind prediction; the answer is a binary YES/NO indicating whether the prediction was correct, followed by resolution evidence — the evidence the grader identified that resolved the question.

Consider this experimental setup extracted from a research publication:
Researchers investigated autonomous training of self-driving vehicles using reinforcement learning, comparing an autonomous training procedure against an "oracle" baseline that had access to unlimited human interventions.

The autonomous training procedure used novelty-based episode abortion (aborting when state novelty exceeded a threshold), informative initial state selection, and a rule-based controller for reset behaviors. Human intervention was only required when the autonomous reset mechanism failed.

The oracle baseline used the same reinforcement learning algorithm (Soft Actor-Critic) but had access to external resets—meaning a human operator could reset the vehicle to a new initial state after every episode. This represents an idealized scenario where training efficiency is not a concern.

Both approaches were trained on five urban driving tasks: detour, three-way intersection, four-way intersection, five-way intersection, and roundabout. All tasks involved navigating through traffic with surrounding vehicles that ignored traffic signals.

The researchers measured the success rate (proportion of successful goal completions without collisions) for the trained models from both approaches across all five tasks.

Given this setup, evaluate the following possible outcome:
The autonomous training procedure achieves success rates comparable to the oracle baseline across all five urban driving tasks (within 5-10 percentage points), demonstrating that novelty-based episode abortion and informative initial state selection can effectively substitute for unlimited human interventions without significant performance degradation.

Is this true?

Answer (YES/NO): YES